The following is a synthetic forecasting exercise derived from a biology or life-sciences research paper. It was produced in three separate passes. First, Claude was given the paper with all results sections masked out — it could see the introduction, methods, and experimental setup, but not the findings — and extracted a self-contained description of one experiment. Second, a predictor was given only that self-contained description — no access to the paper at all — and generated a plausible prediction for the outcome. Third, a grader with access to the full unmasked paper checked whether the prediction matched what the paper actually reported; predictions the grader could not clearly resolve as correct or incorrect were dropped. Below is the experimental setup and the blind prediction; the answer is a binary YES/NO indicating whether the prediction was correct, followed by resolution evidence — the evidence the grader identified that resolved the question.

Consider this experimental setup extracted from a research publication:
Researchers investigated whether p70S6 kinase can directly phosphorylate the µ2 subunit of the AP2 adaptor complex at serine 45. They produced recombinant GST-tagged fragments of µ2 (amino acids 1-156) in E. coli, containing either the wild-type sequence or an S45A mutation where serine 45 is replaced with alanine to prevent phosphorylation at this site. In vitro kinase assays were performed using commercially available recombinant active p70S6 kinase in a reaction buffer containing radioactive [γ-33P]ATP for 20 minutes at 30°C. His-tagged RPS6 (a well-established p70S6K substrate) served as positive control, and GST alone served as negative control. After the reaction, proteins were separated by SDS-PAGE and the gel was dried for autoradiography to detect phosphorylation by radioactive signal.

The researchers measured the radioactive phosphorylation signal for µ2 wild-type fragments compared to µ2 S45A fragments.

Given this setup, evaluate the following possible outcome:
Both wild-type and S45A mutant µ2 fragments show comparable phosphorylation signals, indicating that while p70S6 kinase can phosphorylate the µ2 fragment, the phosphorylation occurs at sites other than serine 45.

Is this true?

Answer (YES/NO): NO